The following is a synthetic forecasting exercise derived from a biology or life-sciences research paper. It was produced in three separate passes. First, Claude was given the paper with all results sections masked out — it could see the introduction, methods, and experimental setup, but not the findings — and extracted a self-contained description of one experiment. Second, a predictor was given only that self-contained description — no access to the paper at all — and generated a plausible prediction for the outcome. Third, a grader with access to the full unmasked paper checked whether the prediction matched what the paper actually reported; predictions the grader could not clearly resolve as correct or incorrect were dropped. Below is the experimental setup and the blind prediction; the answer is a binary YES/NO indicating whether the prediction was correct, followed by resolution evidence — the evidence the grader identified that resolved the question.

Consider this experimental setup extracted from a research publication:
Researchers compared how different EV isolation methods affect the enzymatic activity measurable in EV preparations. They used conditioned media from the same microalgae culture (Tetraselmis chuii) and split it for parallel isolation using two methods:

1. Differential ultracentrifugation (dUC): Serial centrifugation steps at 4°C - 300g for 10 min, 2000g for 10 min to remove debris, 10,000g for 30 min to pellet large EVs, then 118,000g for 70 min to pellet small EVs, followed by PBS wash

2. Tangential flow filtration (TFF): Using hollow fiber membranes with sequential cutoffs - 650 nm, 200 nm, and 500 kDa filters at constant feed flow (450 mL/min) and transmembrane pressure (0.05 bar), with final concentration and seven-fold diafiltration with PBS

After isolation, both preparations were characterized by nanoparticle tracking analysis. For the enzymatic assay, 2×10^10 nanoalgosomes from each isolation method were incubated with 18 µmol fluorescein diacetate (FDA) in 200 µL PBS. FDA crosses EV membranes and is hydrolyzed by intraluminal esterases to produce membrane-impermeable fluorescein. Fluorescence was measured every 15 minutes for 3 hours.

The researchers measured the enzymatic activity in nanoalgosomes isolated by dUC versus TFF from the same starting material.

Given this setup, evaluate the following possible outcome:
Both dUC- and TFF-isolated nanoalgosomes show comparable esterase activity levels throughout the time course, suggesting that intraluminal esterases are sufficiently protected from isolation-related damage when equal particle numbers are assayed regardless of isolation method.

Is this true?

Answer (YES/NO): YES